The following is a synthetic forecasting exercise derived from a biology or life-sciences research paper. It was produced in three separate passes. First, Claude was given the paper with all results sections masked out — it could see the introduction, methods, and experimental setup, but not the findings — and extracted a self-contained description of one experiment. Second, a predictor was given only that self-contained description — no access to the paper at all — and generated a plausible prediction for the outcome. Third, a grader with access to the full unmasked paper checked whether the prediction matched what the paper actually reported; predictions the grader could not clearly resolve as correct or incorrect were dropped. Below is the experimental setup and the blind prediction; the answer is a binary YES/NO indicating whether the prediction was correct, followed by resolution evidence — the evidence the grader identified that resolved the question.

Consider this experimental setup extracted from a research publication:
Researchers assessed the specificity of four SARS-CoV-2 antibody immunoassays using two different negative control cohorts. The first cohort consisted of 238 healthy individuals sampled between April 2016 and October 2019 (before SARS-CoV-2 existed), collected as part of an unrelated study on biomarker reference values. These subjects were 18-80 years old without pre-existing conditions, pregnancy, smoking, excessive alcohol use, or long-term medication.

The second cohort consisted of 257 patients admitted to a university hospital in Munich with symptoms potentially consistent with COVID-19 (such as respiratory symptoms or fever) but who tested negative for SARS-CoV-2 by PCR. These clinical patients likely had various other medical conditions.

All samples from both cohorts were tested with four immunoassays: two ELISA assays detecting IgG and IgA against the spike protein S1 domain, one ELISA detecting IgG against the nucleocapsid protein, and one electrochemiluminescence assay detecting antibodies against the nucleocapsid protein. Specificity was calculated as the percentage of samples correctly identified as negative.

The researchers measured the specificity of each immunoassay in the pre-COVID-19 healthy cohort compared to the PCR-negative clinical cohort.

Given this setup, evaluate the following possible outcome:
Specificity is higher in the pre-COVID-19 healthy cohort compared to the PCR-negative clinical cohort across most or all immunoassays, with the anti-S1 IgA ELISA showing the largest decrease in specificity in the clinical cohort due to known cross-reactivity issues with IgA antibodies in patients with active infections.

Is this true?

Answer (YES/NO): NO